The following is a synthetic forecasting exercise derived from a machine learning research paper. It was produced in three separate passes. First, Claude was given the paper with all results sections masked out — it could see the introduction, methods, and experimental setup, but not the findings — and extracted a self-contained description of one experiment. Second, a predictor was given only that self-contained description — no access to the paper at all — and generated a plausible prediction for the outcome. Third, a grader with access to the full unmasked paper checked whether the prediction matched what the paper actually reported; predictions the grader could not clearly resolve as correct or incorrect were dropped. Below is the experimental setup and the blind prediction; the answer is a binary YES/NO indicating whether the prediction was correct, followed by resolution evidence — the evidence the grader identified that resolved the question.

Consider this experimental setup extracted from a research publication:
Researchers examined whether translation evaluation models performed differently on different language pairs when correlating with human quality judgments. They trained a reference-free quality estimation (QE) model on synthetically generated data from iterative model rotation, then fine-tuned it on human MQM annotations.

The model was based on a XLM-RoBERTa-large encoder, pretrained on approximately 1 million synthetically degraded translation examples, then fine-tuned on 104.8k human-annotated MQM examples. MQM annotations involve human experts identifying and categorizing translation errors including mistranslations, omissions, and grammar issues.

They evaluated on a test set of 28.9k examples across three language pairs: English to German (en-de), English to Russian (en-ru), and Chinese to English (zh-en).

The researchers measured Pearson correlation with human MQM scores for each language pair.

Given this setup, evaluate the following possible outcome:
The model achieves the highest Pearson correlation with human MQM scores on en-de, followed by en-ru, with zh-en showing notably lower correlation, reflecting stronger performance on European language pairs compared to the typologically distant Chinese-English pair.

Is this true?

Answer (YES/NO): NO